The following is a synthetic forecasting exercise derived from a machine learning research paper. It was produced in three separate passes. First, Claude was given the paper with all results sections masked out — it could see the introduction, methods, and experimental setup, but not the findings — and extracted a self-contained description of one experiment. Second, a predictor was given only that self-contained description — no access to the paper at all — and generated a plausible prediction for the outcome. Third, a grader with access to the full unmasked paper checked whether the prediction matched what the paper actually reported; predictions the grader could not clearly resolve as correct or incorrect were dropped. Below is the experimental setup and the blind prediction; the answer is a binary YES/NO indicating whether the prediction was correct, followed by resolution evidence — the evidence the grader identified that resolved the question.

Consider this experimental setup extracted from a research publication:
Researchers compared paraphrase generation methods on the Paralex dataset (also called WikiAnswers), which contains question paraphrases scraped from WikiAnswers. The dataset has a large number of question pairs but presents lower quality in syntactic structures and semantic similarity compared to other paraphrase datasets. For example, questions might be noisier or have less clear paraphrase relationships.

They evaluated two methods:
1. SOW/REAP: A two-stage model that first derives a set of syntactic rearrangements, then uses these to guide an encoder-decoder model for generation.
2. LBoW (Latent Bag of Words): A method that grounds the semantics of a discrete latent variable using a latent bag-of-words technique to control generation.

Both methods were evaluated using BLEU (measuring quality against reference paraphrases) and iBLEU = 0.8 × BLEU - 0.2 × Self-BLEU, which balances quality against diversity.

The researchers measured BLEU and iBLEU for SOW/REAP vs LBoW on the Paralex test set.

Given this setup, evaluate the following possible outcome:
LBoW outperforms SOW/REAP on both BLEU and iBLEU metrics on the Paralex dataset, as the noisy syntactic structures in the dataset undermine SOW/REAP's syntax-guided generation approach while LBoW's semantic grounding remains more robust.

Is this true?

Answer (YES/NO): YES